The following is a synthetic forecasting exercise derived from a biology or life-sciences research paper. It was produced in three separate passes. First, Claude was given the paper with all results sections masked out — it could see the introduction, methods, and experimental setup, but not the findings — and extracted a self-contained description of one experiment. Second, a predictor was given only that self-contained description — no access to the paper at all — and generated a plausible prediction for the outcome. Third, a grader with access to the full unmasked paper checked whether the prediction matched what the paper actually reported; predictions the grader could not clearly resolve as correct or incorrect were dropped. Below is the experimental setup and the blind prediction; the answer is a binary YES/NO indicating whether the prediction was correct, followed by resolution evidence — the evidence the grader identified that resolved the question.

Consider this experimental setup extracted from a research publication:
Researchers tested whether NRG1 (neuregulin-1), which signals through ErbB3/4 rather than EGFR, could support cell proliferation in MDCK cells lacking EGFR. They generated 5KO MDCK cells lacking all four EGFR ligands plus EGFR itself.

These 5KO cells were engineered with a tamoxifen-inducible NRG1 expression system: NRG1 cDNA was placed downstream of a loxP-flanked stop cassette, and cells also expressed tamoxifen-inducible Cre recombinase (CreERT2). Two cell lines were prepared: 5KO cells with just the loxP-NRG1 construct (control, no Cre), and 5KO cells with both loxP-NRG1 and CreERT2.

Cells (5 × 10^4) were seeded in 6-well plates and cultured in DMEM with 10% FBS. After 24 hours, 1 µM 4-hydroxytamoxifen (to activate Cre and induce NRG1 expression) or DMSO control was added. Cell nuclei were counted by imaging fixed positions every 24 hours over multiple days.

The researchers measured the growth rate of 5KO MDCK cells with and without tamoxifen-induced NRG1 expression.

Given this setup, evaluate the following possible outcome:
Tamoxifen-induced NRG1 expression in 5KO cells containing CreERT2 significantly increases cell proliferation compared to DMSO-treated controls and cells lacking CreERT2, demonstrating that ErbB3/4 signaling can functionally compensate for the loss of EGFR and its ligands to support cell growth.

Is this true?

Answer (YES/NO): NO